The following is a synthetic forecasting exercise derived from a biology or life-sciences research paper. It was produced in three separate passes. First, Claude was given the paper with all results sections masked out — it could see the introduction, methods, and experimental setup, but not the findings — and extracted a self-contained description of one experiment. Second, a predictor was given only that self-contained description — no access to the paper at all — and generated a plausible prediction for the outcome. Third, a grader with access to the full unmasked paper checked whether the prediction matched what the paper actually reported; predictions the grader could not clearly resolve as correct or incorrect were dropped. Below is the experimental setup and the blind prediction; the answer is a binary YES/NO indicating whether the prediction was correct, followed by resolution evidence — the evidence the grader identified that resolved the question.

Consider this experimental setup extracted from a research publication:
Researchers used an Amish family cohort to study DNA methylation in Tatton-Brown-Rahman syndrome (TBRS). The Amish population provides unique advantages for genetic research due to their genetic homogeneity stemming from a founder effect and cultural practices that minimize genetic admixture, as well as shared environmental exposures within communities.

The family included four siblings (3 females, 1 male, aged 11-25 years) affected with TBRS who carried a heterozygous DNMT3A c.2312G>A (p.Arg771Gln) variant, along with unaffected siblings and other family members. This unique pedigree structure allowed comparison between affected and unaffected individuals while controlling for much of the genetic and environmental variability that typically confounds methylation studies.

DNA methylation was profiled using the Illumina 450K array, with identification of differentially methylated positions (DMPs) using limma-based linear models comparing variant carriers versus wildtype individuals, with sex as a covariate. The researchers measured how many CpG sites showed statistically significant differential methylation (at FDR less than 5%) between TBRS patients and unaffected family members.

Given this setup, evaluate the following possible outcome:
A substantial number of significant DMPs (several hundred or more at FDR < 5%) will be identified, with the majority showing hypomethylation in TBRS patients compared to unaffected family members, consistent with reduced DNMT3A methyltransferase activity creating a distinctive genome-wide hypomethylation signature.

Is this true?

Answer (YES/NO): YES